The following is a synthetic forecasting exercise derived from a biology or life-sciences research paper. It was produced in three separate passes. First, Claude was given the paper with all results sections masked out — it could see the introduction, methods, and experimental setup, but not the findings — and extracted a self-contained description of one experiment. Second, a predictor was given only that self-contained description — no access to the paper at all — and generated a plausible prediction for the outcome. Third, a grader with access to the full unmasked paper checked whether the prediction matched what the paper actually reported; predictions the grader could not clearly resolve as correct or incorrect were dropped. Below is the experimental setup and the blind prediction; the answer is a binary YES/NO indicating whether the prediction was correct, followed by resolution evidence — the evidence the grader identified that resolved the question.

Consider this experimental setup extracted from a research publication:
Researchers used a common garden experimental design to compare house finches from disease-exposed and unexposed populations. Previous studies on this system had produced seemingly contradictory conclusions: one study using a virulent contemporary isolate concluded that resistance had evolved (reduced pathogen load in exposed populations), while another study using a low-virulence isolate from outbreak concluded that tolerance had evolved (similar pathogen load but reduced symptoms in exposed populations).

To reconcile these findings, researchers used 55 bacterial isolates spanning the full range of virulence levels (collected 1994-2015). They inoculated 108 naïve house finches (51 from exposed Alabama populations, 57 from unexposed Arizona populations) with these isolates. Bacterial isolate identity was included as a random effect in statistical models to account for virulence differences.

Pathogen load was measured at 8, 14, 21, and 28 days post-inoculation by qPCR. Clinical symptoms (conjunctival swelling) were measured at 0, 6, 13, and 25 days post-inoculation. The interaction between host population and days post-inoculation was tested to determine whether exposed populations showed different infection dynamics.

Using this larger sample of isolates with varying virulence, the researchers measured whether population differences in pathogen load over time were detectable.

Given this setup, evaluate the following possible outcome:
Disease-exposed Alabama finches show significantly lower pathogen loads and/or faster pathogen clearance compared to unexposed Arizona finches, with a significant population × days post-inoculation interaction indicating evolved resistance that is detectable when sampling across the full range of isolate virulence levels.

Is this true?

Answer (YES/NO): YES